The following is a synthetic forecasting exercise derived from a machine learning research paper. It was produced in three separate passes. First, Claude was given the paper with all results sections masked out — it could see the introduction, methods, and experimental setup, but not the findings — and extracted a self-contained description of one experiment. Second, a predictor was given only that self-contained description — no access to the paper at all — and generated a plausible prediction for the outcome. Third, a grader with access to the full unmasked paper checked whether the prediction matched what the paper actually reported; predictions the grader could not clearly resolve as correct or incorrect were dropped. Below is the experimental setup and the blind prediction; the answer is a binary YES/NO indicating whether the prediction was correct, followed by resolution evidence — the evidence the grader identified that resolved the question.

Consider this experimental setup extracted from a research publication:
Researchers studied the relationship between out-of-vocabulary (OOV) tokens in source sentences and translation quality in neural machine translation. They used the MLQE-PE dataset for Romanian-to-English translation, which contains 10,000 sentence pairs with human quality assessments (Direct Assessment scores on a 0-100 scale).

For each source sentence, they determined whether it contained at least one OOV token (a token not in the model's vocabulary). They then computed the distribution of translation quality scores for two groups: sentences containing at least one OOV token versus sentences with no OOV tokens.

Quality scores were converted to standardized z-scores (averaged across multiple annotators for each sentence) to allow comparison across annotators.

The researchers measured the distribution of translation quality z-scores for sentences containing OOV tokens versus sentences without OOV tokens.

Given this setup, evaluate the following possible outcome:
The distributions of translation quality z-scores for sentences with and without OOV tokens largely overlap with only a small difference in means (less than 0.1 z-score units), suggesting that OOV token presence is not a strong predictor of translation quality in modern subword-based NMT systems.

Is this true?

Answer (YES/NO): NO